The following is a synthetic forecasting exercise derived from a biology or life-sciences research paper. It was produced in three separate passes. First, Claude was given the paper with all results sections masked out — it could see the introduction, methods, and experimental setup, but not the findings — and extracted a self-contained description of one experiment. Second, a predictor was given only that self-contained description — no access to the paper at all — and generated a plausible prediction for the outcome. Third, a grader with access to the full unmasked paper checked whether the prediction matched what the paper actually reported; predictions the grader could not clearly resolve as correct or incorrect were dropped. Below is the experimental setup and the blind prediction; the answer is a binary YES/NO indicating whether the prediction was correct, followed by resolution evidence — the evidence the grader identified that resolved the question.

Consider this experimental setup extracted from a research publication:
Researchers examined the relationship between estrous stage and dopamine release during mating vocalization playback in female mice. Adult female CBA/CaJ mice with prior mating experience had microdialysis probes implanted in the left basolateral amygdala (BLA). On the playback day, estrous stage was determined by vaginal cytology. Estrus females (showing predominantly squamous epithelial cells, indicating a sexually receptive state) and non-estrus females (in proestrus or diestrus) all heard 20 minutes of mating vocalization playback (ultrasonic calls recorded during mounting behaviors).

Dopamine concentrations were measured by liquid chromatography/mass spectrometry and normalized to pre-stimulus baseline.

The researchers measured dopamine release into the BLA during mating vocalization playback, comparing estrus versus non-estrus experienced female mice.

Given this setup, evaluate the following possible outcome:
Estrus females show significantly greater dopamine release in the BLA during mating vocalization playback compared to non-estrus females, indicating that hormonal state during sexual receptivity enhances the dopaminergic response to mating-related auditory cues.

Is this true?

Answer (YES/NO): NO